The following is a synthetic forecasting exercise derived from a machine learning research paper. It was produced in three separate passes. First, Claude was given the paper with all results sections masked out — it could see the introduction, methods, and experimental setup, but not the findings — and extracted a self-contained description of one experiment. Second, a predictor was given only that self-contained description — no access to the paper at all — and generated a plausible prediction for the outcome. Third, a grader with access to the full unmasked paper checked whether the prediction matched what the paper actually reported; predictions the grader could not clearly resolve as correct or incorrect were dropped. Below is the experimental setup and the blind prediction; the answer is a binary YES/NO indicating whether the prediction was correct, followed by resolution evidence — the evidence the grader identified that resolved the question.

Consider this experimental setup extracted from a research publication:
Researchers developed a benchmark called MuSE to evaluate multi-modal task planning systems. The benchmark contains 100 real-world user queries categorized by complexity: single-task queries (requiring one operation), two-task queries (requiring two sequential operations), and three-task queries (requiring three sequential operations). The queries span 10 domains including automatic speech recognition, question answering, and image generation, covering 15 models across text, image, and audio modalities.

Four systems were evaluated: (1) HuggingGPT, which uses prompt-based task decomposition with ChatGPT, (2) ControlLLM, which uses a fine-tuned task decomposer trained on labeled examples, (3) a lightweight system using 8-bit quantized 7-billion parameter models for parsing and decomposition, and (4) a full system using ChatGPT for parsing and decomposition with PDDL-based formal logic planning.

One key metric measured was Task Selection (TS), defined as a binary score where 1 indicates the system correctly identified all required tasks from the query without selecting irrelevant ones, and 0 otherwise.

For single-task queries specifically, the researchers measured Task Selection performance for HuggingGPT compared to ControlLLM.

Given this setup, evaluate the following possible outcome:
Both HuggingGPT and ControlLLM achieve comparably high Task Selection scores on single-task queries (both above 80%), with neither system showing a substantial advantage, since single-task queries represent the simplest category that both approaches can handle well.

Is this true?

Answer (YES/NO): NO